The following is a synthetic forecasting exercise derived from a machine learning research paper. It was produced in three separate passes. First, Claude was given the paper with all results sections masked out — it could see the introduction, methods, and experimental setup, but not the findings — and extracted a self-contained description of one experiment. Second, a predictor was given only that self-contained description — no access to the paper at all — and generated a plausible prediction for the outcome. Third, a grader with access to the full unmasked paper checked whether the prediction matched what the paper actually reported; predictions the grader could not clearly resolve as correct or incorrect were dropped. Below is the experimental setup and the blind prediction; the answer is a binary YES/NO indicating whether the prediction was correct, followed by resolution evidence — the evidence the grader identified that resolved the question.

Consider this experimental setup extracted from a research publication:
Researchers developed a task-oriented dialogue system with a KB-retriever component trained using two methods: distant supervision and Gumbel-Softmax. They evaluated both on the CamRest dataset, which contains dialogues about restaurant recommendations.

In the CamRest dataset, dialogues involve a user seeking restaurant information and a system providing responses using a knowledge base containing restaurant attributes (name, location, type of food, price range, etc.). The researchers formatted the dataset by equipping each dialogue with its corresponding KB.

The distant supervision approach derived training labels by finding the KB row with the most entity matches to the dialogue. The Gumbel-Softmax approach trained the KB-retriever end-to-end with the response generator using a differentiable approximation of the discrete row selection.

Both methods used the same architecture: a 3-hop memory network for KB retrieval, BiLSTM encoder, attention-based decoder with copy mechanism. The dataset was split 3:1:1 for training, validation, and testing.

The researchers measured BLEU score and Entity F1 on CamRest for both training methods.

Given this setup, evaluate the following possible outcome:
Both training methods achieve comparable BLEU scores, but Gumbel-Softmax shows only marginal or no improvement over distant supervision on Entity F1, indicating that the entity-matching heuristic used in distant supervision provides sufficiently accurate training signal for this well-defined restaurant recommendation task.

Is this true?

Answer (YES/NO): NO